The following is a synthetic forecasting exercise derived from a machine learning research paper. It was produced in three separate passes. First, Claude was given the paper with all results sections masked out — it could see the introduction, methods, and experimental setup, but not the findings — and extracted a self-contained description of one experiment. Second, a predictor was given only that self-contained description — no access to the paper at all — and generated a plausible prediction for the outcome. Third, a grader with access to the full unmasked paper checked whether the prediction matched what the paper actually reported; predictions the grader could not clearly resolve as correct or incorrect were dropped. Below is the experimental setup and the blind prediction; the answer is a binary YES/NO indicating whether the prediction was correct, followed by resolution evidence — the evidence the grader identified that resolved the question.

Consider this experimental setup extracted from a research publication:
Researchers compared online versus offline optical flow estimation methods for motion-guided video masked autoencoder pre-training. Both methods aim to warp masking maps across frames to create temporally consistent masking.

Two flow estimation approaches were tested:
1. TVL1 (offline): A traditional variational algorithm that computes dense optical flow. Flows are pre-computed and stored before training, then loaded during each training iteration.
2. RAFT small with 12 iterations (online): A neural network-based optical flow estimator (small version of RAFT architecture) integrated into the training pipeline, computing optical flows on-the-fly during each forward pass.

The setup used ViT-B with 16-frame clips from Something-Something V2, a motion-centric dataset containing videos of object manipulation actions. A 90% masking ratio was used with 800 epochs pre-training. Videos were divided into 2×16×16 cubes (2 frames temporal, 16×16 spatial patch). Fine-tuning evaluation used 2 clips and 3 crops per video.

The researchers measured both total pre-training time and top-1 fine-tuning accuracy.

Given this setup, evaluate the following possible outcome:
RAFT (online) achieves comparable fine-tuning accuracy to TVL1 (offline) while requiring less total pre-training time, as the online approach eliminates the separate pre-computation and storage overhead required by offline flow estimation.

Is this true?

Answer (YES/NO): NO